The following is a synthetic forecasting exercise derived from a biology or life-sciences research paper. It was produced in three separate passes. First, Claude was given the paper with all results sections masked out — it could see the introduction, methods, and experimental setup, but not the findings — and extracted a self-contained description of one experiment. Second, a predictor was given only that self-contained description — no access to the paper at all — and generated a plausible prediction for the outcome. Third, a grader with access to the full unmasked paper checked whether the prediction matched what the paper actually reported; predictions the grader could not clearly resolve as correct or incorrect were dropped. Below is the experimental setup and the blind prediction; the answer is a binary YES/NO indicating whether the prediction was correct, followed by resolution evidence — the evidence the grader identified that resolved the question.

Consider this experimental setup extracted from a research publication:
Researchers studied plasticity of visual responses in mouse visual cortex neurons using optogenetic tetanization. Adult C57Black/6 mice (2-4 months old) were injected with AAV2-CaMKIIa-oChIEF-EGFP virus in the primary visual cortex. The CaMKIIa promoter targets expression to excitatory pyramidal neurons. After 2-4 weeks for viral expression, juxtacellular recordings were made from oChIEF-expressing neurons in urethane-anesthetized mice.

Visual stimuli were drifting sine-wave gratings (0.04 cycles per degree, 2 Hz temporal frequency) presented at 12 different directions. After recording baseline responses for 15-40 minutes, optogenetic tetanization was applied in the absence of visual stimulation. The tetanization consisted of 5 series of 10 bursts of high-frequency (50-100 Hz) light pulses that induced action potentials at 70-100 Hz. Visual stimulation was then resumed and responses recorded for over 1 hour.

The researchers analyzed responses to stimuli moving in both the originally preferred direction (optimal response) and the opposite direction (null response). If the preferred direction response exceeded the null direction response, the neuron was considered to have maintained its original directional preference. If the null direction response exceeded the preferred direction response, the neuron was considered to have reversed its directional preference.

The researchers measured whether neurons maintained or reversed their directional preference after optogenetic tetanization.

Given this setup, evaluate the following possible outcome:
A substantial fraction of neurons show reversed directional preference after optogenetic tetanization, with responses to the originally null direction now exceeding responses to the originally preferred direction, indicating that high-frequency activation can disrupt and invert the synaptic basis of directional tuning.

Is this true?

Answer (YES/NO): YES